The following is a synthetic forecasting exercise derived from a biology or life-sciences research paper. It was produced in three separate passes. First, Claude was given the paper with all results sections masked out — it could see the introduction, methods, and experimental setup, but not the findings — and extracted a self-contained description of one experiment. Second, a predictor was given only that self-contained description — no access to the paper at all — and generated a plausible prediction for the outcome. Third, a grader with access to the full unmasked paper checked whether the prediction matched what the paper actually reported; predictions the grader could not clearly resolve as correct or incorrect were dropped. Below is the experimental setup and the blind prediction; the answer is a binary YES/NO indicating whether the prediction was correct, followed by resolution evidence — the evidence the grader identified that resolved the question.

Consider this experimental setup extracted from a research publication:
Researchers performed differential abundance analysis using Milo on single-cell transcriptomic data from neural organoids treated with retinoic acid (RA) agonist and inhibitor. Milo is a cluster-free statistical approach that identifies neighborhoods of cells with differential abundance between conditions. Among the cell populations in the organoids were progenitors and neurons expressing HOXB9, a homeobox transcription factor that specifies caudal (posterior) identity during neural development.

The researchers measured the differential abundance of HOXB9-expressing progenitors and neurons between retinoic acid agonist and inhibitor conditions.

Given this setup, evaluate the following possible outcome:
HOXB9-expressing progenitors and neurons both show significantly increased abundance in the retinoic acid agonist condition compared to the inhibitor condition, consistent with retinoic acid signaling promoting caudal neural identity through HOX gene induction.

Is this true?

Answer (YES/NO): YES